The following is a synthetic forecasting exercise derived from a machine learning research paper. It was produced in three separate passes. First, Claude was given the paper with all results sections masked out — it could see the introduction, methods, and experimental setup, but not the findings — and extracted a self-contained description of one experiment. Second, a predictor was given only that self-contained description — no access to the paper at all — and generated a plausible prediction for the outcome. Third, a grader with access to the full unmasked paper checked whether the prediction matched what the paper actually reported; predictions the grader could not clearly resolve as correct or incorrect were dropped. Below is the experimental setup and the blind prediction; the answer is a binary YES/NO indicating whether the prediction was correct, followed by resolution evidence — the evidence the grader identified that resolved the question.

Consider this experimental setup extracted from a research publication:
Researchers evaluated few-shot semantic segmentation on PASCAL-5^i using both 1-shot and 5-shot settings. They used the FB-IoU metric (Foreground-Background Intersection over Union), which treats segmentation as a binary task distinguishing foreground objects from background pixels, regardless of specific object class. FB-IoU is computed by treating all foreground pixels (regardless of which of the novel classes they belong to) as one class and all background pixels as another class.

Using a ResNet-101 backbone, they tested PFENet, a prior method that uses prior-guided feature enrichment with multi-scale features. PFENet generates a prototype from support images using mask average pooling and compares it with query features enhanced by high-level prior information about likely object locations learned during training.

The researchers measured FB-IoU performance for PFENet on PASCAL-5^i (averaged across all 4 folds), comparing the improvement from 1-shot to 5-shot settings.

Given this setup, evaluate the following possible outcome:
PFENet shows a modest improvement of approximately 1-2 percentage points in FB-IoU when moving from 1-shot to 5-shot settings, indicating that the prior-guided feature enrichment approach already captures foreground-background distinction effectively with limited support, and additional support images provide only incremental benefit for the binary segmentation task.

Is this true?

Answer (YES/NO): NO